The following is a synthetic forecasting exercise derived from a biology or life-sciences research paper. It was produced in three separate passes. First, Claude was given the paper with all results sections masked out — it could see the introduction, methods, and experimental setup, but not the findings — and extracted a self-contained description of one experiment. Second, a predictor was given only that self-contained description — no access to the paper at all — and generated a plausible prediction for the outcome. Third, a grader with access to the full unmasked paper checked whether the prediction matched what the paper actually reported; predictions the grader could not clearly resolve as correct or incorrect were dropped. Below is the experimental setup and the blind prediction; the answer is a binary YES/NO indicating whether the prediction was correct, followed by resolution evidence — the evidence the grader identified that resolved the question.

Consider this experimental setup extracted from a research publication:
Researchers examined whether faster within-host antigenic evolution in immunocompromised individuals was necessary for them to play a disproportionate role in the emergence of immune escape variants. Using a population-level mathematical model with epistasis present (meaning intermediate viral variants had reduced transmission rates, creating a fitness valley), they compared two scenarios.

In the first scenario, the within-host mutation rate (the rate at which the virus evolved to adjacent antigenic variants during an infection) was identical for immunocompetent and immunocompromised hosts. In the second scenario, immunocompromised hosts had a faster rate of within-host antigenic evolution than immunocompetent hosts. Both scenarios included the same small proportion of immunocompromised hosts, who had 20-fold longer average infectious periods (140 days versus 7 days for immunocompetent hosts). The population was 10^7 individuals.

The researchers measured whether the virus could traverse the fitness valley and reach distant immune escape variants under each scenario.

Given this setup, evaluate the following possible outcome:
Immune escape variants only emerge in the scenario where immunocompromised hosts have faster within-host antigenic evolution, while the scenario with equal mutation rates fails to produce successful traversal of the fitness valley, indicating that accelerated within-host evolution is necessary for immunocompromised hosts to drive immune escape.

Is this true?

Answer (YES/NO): NO